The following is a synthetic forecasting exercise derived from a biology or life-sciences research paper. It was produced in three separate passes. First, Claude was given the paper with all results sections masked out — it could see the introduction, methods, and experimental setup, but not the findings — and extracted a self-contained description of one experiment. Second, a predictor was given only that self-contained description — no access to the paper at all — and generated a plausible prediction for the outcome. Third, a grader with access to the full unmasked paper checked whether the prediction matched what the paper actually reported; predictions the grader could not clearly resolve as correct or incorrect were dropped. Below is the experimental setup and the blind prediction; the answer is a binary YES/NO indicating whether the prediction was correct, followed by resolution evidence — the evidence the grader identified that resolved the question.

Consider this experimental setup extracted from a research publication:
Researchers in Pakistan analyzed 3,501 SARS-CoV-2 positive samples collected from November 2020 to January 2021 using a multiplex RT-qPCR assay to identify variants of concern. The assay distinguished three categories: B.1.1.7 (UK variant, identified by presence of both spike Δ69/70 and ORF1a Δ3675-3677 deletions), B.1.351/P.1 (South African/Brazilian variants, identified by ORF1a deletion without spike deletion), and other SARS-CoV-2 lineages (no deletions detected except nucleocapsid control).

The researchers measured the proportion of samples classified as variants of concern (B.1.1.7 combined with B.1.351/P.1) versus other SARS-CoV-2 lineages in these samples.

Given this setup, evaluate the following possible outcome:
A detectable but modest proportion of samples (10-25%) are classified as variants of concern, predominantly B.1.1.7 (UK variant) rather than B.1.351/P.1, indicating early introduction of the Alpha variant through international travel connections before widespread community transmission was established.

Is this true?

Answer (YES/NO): NO